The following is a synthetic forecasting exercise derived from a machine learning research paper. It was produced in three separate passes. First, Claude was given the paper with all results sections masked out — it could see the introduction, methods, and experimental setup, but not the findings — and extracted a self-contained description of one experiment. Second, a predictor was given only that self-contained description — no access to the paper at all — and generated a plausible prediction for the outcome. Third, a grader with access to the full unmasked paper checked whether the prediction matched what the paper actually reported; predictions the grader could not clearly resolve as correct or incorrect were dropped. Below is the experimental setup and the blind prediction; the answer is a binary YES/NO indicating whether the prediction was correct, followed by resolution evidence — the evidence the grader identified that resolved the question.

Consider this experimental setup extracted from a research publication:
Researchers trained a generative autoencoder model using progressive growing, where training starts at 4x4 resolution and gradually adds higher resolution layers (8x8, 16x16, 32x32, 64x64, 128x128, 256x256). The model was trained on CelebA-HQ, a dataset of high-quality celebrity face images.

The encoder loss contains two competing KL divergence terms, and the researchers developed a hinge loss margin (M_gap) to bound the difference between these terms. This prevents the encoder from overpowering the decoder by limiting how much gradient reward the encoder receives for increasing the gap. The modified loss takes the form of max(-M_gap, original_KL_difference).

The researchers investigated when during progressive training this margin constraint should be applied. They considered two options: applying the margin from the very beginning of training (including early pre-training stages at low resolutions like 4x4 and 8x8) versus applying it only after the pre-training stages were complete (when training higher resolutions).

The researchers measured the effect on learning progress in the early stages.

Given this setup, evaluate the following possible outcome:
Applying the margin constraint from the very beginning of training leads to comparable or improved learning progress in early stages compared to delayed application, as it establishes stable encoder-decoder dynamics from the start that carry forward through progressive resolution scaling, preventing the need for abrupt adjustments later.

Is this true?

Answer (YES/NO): NO